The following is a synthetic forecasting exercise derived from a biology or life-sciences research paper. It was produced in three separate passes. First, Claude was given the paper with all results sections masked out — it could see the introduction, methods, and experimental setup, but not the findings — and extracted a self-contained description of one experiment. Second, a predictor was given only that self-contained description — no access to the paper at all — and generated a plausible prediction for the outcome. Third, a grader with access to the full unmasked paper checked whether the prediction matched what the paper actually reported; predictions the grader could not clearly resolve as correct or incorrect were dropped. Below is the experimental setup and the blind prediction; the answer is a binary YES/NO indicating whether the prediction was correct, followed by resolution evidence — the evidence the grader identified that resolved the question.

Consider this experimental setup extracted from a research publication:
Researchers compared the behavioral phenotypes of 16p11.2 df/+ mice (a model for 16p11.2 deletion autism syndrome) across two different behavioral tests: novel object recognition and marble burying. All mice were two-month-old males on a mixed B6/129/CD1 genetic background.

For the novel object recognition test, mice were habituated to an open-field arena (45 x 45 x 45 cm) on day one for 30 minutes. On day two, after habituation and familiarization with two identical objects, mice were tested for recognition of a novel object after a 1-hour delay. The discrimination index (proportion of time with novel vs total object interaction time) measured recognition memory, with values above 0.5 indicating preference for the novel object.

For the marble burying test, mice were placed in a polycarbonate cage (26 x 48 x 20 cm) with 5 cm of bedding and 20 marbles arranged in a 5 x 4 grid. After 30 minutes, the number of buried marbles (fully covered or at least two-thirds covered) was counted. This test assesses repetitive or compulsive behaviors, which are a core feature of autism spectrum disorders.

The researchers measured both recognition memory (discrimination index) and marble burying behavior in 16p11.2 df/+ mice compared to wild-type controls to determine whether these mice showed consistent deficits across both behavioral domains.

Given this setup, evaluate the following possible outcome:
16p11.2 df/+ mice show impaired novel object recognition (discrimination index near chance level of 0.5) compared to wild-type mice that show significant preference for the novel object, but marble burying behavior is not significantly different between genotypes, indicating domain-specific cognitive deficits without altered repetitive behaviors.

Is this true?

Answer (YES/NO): NO